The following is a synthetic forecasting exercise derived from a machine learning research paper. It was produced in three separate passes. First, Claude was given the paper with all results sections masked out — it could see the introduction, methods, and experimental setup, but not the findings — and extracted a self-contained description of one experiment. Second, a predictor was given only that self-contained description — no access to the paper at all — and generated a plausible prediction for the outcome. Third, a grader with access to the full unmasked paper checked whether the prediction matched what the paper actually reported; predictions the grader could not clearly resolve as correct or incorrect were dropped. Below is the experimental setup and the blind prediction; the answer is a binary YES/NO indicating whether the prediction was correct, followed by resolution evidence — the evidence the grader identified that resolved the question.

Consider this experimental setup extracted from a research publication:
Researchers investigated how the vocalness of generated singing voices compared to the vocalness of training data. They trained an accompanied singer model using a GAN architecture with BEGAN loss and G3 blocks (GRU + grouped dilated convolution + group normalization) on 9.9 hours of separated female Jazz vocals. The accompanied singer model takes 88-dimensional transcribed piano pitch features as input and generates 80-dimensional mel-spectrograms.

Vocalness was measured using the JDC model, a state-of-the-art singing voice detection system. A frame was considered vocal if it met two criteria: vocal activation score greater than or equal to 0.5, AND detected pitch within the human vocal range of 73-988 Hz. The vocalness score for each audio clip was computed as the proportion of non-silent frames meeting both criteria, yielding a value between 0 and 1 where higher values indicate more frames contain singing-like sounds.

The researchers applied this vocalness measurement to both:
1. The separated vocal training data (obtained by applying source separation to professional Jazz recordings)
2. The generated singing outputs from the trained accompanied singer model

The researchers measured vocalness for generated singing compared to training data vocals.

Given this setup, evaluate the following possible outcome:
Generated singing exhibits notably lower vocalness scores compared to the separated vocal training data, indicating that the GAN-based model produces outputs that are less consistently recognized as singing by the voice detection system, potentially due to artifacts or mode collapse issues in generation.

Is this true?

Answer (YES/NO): NO